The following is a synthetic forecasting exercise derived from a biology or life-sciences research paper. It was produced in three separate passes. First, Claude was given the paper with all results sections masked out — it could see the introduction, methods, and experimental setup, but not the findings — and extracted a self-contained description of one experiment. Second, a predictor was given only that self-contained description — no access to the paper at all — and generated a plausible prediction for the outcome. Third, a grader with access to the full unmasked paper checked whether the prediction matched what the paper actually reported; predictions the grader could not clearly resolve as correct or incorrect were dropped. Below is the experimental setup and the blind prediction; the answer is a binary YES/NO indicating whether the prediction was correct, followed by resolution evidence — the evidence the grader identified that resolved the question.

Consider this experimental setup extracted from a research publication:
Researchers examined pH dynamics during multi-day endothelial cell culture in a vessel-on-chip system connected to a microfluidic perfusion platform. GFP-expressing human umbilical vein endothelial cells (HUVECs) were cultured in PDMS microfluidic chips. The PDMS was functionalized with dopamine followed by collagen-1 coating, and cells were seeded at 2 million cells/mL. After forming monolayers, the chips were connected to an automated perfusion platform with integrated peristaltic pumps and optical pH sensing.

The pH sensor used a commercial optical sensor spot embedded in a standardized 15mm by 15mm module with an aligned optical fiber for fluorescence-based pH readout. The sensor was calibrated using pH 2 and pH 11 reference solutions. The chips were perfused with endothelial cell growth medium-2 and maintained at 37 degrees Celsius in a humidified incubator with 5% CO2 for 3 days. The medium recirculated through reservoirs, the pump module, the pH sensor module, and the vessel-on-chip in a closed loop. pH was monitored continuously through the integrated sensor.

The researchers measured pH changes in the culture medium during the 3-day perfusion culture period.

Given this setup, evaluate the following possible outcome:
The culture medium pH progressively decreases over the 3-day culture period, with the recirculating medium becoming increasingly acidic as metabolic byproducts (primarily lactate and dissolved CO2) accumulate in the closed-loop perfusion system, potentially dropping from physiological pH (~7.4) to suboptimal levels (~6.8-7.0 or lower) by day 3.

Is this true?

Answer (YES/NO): NO